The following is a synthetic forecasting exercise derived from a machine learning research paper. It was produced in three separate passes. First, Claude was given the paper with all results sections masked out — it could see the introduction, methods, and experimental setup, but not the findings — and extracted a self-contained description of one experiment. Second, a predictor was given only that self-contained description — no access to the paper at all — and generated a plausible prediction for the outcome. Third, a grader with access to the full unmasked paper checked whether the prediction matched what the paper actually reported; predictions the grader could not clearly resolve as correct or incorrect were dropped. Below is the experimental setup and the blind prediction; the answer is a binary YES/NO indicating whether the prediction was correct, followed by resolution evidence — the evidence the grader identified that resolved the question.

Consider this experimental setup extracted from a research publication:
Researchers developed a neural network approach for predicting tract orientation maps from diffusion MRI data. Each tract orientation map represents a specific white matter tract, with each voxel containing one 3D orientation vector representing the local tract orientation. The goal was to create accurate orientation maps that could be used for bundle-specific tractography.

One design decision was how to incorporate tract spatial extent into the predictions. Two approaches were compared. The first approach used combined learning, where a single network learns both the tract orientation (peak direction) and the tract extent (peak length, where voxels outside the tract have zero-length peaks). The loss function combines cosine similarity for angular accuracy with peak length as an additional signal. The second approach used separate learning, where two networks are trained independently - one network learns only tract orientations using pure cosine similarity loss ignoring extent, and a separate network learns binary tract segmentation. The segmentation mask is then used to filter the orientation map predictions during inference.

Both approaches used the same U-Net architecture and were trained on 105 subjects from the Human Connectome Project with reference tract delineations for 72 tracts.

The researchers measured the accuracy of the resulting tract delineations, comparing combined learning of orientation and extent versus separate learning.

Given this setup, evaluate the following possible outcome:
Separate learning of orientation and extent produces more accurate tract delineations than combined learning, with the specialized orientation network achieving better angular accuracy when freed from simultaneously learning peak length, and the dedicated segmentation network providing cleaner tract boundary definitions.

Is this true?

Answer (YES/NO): YES